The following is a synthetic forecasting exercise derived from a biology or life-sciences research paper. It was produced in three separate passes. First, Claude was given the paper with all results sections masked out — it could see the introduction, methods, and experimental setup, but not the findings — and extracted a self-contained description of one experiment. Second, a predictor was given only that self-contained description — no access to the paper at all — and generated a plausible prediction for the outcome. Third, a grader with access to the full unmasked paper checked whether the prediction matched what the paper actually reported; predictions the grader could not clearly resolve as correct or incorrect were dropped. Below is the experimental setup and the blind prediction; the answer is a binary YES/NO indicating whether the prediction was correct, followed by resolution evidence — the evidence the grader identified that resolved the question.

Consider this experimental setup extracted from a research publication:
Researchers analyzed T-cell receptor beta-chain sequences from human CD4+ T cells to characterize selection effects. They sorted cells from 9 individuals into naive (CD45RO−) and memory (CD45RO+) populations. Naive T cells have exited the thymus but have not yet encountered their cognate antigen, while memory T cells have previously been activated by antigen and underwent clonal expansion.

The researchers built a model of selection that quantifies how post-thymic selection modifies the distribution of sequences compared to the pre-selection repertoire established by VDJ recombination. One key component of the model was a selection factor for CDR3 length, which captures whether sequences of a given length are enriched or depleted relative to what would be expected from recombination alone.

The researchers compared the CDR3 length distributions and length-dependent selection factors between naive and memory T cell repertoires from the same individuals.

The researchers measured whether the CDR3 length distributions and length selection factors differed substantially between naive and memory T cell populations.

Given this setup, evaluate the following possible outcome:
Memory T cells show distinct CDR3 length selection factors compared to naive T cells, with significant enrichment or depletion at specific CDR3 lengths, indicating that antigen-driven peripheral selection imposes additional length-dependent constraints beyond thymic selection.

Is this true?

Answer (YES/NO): NO